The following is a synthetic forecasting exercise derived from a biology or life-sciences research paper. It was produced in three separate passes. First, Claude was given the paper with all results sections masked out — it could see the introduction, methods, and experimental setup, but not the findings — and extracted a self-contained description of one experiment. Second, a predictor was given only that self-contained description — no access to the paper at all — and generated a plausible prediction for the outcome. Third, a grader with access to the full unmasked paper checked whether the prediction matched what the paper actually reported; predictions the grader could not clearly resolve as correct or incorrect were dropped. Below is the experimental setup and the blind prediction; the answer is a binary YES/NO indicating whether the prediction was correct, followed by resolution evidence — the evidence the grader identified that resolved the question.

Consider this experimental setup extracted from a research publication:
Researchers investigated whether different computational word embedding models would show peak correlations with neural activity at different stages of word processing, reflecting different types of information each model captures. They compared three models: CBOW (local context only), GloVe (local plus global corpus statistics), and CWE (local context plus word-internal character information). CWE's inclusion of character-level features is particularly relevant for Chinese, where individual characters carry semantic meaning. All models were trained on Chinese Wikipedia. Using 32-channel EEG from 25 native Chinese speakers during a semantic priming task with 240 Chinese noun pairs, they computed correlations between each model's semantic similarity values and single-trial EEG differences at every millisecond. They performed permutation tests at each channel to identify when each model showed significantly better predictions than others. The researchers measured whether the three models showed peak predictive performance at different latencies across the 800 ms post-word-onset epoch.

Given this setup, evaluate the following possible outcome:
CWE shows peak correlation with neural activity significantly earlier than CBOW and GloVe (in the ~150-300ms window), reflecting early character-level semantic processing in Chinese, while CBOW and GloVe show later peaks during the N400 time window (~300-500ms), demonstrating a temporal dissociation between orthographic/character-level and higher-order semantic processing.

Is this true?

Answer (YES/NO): NO